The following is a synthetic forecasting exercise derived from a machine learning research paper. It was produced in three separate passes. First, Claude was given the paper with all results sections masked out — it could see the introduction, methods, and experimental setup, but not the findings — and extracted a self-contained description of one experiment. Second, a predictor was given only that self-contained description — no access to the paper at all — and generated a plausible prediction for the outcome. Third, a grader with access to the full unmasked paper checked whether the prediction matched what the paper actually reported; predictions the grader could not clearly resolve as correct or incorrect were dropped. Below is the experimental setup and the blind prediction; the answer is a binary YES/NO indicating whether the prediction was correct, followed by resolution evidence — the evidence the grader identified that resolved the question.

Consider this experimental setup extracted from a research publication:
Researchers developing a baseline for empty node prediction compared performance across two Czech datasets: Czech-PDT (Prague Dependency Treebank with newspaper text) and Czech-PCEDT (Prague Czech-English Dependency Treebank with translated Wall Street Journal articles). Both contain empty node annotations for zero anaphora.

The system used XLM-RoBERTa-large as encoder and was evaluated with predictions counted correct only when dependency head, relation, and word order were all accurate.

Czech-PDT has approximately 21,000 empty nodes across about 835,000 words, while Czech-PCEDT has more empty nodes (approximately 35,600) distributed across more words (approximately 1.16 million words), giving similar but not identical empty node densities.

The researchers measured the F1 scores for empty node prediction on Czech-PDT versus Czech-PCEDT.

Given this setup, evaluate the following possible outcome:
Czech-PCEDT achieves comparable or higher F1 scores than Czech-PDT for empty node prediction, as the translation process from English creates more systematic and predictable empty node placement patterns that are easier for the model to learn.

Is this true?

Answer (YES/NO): NO